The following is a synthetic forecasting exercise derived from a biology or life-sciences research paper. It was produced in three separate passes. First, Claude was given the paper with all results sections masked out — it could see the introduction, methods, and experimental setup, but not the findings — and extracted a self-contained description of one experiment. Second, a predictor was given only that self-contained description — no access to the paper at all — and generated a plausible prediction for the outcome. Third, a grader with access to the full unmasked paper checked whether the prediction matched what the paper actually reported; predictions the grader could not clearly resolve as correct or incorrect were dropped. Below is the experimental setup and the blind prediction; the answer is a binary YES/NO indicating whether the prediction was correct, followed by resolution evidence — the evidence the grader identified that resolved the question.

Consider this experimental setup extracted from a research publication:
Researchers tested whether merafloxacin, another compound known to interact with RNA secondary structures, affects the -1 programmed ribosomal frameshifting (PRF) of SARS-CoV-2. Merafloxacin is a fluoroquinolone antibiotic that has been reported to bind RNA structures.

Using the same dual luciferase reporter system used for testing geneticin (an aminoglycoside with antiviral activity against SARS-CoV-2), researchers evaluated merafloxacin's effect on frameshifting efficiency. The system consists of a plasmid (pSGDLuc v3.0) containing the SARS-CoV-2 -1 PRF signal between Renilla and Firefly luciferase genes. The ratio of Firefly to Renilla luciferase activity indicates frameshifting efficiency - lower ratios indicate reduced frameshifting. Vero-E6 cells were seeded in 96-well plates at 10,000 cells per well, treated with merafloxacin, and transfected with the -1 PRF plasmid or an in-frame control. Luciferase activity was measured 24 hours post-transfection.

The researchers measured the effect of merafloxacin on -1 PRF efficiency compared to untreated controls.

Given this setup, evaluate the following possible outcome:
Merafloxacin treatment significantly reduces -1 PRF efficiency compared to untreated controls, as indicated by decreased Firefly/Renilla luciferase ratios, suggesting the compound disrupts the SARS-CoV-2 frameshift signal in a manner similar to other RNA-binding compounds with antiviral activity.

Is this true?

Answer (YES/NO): YES